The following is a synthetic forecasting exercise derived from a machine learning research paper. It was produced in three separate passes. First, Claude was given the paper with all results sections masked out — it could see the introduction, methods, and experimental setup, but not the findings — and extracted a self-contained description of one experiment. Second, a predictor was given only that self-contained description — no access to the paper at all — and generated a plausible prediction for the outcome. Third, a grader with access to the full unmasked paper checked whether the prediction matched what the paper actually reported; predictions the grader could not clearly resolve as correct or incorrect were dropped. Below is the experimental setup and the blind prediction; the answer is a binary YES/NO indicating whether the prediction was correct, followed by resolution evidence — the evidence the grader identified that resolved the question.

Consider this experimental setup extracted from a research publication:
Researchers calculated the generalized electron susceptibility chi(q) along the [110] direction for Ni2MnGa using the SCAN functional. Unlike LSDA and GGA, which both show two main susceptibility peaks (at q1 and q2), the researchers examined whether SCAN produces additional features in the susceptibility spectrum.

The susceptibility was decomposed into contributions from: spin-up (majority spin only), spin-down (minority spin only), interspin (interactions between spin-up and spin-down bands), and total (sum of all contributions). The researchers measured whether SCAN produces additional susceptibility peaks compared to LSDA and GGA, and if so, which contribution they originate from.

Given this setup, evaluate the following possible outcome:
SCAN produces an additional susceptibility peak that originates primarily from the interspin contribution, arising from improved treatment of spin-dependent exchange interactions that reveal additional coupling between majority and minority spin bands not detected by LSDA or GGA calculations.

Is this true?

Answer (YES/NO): YES